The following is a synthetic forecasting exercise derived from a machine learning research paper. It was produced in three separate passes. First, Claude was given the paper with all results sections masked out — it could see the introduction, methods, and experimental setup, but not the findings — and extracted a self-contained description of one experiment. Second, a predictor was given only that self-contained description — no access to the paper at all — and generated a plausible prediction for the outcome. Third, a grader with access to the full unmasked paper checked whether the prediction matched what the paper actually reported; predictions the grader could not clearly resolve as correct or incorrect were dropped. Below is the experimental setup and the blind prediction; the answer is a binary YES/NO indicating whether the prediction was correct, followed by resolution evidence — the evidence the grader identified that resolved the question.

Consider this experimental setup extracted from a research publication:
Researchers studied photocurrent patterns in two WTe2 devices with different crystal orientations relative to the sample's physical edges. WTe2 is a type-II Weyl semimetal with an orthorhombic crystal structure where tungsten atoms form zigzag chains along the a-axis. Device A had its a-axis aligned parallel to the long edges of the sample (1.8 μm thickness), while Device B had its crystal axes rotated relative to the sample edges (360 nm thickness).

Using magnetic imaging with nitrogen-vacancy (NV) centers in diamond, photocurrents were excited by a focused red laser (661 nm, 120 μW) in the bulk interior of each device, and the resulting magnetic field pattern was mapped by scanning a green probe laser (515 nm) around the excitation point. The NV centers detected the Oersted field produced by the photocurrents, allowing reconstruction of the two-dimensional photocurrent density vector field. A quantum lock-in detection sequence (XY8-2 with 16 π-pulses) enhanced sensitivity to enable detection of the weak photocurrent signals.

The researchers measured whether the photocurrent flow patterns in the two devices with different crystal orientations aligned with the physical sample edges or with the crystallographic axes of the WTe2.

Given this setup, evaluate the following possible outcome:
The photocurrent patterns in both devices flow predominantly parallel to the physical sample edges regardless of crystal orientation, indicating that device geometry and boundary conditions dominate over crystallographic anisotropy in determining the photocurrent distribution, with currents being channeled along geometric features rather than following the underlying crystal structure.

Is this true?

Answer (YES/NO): NO